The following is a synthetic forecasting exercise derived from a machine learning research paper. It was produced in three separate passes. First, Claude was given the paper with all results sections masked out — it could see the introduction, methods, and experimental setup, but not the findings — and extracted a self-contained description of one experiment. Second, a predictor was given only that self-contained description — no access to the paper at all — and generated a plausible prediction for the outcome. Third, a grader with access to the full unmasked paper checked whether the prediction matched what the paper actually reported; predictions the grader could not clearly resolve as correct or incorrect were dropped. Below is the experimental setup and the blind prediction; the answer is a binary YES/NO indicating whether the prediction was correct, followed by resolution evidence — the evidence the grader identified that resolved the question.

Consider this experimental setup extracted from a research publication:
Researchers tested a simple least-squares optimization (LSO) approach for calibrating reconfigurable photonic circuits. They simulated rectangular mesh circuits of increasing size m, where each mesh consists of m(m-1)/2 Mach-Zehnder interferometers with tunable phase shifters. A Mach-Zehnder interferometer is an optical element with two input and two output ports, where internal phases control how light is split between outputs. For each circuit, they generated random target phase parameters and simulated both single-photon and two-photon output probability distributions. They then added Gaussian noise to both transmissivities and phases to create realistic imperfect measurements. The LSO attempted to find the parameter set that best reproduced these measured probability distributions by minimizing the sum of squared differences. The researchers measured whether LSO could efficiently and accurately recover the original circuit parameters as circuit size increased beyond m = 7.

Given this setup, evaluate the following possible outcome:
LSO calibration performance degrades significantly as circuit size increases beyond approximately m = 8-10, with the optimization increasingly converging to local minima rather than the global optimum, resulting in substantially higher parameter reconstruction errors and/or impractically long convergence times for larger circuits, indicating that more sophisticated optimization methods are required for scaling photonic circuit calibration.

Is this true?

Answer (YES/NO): NO